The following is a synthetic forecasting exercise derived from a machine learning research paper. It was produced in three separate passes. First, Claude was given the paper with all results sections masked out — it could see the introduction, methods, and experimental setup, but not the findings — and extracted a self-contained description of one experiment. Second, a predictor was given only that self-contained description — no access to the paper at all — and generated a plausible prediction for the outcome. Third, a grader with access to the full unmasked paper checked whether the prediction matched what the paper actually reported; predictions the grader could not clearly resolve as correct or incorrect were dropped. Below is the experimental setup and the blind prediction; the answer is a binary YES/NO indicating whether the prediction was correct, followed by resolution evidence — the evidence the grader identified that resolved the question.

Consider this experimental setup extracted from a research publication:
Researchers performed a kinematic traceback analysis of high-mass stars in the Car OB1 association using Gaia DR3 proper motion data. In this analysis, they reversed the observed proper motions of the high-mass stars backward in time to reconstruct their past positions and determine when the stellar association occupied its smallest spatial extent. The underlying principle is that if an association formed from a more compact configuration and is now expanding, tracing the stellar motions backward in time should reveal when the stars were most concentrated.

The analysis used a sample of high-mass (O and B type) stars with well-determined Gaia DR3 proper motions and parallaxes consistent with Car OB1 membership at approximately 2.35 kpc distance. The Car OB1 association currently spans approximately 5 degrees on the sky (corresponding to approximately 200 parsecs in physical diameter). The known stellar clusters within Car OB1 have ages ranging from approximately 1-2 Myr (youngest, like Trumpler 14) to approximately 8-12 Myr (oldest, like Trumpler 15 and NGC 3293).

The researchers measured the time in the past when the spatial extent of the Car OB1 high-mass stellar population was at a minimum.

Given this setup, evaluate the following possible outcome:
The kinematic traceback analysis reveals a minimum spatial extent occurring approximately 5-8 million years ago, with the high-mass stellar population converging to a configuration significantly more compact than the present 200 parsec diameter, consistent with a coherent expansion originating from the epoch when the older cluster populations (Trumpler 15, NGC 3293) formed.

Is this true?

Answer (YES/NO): NO